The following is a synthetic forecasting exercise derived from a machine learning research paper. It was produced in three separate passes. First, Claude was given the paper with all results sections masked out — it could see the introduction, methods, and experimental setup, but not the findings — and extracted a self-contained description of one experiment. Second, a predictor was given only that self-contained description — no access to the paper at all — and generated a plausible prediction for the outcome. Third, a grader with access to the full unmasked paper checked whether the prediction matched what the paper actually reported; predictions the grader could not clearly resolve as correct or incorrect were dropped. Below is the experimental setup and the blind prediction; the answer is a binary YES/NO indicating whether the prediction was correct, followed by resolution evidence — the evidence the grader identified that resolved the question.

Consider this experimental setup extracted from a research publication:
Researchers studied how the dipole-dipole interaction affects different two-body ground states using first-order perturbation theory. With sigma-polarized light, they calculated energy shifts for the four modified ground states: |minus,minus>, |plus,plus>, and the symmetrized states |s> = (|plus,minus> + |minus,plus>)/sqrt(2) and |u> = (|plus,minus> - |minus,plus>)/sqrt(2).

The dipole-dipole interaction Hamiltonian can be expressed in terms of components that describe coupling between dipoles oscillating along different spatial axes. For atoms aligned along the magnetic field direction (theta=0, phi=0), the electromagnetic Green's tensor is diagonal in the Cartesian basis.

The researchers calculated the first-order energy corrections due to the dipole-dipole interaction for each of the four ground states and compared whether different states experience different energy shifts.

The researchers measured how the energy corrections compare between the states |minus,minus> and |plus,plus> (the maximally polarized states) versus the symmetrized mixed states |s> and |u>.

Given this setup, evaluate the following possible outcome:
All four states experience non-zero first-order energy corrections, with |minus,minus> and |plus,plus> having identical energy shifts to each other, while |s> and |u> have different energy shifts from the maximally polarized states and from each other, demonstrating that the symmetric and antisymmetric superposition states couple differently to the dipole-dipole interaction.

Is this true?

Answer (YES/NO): YES